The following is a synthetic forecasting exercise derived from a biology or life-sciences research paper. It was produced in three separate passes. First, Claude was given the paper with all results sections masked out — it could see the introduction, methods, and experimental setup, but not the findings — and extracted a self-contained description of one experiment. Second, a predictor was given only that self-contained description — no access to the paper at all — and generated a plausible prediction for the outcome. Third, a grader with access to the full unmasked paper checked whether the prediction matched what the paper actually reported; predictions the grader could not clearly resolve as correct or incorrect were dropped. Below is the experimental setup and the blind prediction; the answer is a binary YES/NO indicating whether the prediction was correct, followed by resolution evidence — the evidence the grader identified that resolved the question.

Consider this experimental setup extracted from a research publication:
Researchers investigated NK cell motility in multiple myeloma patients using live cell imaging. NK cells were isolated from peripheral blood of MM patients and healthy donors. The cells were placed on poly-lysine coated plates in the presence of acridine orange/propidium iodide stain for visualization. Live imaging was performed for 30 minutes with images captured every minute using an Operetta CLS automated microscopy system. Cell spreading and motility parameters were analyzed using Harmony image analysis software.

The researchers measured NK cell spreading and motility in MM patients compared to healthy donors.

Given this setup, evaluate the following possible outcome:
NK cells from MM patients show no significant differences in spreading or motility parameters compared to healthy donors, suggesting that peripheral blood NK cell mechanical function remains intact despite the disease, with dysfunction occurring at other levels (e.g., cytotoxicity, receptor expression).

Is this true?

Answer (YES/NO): NO